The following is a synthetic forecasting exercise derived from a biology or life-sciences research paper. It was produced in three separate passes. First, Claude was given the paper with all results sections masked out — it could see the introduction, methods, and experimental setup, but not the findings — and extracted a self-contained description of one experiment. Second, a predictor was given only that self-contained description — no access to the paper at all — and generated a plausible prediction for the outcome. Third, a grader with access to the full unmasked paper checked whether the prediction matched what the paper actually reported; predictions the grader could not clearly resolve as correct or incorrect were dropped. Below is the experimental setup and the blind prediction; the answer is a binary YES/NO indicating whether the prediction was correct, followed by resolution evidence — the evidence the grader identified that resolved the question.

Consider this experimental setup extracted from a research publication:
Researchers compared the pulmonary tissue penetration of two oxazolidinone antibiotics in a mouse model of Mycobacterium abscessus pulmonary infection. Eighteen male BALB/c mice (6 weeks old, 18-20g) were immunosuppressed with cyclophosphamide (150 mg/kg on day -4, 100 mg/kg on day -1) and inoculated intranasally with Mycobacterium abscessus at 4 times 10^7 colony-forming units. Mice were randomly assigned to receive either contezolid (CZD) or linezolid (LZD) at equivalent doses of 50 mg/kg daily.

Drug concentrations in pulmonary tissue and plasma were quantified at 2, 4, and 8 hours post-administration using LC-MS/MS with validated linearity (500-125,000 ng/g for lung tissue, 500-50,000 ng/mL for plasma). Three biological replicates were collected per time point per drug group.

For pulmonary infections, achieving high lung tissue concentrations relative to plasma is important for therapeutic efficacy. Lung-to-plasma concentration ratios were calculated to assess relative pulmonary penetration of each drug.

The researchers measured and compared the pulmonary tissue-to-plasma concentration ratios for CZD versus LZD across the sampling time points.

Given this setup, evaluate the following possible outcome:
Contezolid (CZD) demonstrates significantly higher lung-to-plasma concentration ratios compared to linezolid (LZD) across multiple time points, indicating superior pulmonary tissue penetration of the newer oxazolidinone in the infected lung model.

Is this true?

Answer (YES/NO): NO